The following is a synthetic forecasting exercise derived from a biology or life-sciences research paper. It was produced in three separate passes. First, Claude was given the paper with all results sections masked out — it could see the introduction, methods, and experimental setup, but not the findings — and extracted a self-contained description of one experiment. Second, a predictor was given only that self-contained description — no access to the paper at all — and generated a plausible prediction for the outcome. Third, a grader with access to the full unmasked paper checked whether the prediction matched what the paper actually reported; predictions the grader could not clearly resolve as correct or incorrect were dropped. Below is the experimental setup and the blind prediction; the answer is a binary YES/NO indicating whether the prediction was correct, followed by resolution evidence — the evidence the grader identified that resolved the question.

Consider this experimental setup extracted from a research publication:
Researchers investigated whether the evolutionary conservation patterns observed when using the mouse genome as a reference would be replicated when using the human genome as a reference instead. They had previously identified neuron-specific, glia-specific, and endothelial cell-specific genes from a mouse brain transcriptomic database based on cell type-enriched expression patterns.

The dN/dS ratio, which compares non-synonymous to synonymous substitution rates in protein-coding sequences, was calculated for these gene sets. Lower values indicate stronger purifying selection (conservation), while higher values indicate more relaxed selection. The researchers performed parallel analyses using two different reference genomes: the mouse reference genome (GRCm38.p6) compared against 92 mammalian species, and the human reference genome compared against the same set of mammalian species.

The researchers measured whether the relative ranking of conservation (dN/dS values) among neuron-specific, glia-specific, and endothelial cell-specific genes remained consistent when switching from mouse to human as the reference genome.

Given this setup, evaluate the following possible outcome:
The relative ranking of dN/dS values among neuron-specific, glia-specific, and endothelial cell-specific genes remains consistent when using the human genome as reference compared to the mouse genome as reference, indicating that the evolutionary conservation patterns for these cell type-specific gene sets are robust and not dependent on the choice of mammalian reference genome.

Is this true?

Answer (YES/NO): YES